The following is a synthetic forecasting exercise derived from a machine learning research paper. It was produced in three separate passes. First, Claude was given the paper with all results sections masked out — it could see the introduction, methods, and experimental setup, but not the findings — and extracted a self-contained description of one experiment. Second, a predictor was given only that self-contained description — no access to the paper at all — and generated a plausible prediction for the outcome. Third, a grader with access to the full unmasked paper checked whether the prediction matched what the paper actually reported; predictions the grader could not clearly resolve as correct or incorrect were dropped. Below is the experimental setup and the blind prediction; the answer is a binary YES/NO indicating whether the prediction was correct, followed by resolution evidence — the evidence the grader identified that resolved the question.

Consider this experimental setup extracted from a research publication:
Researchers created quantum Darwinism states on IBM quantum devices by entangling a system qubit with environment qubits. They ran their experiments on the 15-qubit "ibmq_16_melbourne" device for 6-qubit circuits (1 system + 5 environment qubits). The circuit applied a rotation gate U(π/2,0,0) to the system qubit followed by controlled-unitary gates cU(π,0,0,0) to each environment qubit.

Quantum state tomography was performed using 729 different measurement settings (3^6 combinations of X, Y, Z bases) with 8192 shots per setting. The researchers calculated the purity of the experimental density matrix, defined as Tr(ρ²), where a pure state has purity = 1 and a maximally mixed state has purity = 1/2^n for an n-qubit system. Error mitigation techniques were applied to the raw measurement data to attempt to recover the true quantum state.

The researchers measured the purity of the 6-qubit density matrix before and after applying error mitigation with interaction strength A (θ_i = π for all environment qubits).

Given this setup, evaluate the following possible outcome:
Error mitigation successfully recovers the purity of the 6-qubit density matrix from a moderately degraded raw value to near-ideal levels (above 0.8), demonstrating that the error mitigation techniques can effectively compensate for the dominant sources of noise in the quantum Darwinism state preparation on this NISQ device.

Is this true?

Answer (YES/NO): NO